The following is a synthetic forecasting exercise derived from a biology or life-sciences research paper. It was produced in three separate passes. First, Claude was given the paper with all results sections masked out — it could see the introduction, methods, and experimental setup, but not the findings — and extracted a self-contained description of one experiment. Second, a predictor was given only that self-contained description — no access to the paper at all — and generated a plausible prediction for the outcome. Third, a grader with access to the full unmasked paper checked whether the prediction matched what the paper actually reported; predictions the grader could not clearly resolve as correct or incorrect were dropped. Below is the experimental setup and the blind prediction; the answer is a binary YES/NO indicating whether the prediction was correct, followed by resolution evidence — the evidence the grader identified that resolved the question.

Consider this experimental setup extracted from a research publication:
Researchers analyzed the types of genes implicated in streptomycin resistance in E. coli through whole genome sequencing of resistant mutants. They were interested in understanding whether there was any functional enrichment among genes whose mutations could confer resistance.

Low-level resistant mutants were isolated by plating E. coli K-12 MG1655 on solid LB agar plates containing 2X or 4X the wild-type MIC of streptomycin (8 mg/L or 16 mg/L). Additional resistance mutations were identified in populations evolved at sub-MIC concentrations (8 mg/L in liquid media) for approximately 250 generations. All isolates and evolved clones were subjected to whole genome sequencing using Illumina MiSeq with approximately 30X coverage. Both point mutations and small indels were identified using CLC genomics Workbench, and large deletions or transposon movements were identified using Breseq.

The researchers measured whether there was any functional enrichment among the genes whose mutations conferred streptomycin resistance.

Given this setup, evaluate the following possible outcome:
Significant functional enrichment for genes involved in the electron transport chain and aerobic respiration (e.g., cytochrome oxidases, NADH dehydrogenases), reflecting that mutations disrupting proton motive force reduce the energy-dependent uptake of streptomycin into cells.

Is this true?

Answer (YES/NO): YES